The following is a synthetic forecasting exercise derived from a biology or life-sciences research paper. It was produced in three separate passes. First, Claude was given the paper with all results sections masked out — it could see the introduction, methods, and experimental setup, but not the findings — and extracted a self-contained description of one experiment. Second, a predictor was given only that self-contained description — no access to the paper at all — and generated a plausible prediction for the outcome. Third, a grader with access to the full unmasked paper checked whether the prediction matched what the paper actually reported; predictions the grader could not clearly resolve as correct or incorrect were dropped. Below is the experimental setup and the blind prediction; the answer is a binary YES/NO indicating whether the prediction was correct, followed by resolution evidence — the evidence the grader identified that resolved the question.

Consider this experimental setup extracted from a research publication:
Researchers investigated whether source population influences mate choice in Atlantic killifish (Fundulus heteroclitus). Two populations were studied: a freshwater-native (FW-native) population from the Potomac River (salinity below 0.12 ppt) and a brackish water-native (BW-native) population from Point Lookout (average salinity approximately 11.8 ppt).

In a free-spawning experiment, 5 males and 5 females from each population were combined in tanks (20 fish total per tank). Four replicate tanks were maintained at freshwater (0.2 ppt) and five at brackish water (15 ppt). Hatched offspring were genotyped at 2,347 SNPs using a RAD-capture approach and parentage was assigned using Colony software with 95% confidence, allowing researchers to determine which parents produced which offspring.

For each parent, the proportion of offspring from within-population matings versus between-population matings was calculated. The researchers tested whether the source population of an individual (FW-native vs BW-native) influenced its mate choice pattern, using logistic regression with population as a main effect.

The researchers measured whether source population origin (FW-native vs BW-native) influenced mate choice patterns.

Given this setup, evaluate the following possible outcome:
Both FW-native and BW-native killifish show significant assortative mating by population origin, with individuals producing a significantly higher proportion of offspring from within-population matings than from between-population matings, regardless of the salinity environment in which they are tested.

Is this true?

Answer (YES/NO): NO